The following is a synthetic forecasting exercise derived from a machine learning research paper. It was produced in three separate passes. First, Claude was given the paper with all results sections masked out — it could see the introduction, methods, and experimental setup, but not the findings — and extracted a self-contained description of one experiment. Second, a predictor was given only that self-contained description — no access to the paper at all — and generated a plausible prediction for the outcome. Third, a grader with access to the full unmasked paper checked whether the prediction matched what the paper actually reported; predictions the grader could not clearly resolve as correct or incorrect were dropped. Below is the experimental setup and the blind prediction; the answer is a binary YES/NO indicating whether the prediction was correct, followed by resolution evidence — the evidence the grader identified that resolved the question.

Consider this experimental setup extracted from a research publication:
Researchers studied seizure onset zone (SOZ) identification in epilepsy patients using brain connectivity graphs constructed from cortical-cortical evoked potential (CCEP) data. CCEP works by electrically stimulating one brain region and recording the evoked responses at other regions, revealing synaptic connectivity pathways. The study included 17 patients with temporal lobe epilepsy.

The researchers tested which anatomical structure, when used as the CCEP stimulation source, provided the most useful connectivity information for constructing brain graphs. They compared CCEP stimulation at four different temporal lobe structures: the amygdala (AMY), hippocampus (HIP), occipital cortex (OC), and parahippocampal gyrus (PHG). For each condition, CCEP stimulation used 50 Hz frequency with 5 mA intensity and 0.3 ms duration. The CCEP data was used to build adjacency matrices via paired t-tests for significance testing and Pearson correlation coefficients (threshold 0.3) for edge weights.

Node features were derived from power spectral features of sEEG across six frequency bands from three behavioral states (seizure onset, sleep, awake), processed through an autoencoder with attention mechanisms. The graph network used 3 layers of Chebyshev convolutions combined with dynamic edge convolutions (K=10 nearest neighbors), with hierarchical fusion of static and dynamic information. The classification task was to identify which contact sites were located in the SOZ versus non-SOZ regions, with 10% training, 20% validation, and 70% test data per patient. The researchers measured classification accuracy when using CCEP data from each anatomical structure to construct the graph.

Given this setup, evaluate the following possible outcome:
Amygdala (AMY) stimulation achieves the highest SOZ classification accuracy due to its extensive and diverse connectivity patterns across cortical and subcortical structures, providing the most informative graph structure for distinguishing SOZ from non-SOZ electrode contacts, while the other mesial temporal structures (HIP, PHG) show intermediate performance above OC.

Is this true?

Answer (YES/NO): YES